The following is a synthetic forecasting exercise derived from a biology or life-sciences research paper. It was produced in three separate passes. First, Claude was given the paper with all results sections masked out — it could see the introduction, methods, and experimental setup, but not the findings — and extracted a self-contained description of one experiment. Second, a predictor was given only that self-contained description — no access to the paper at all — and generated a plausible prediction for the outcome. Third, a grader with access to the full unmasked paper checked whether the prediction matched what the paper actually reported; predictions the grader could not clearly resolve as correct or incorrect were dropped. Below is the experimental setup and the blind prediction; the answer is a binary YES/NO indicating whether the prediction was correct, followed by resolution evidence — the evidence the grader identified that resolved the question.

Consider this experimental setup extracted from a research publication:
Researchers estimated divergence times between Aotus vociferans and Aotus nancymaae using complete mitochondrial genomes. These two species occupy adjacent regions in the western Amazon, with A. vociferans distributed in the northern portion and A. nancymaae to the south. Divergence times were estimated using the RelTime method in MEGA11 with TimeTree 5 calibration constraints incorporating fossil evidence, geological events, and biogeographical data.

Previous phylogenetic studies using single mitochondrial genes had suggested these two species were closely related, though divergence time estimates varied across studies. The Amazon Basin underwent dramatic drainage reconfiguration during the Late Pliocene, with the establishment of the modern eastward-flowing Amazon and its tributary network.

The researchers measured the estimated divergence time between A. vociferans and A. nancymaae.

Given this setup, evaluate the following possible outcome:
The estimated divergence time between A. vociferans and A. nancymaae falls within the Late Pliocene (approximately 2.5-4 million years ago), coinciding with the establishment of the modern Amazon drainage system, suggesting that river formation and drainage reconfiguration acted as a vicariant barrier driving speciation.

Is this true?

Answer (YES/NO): YES